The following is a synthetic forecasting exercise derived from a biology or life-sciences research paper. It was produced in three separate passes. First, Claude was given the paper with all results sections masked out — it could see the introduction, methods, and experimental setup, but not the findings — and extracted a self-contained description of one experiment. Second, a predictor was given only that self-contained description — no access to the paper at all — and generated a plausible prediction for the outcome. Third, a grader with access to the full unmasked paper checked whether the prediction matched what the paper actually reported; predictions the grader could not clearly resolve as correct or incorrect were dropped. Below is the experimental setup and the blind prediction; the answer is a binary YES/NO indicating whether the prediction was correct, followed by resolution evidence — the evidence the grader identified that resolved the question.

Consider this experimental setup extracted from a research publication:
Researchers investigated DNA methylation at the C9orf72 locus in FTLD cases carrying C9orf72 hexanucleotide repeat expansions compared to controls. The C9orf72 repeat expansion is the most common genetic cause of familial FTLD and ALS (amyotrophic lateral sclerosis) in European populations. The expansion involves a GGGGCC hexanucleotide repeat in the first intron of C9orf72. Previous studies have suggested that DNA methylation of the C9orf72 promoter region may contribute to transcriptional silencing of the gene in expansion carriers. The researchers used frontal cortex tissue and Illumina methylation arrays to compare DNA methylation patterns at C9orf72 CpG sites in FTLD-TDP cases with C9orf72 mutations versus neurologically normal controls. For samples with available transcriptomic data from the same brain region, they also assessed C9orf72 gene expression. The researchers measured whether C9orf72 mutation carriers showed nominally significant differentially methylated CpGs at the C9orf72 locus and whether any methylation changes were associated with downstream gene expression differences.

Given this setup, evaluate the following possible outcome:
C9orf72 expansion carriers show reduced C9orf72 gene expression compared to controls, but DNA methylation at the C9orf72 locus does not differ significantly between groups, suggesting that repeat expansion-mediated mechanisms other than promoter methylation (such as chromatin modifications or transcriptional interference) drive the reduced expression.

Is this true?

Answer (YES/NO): YES